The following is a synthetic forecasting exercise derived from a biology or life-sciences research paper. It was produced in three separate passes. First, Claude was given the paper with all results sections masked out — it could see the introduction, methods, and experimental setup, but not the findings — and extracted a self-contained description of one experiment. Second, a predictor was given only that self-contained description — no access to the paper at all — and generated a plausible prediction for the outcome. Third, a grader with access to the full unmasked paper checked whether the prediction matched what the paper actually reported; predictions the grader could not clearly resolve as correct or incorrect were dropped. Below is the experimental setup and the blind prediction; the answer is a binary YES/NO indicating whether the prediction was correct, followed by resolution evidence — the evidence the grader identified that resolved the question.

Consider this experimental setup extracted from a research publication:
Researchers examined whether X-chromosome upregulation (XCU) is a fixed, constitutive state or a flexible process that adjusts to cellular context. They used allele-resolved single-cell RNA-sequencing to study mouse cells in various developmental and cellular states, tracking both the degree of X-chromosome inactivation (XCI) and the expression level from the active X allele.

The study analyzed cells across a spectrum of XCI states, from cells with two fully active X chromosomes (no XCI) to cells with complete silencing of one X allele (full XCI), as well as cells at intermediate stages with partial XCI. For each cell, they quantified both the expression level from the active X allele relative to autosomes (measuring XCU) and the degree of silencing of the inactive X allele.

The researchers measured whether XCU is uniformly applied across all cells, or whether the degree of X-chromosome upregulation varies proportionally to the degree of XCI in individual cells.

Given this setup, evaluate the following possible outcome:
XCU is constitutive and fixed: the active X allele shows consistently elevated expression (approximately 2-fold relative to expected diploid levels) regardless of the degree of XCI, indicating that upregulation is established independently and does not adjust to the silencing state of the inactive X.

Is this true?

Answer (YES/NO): NO